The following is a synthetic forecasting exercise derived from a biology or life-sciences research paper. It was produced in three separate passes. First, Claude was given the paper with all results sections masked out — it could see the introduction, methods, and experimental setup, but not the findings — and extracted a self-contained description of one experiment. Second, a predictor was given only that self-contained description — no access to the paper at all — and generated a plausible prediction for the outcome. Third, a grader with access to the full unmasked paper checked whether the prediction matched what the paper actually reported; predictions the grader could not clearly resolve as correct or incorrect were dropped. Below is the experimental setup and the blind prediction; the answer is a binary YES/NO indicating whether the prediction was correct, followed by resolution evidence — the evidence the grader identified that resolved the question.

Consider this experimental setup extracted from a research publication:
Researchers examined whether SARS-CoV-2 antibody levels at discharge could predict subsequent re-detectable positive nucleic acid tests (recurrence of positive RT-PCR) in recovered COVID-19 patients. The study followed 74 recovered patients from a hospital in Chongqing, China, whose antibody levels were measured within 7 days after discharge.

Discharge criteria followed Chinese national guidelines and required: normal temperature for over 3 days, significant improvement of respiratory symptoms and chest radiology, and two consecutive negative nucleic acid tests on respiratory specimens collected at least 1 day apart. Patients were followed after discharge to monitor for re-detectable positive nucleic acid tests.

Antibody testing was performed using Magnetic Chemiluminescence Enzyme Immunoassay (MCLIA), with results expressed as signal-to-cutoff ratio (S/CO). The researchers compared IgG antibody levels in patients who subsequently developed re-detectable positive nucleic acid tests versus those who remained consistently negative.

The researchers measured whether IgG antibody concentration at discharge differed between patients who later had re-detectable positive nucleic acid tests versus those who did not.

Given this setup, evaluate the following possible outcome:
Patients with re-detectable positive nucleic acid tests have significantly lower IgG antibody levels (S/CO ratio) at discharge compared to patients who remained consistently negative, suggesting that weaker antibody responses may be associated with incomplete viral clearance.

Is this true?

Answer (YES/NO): YES